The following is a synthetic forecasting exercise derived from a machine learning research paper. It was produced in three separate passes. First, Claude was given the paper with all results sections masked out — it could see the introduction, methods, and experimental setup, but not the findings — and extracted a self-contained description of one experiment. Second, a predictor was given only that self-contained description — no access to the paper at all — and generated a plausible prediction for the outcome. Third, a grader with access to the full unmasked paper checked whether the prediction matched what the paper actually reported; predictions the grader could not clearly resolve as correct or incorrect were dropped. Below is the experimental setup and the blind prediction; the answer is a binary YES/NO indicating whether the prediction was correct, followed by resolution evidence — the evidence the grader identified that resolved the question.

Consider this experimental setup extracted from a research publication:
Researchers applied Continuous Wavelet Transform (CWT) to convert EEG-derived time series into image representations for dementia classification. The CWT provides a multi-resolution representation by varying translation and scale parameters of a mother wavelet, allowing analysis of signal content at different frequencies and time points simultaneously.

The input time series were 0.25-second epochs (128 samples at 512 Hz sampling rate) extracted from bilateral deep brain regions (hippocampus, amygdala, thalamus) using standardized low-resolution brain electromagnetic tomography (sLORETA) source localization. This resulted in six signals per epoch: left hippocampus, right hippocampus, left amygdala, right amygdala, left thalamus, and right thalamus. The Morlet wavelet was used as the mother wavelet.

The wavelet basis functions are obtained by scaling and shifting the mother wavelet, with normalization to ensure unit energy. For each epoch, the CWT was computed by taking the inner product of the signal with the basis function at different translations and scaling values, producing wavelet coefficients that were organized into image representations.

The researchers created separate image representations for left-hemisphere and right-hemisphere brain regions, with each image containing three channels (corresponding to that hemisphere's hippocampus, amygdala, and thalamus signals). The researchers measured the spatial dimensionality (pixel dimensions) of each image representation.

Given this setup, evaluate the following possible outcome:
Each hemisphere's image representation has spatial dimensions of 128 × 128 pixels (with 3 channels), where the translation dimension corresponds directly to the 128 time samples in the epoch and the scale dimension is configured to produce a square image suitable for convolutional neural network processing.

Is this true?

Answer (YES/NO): YES